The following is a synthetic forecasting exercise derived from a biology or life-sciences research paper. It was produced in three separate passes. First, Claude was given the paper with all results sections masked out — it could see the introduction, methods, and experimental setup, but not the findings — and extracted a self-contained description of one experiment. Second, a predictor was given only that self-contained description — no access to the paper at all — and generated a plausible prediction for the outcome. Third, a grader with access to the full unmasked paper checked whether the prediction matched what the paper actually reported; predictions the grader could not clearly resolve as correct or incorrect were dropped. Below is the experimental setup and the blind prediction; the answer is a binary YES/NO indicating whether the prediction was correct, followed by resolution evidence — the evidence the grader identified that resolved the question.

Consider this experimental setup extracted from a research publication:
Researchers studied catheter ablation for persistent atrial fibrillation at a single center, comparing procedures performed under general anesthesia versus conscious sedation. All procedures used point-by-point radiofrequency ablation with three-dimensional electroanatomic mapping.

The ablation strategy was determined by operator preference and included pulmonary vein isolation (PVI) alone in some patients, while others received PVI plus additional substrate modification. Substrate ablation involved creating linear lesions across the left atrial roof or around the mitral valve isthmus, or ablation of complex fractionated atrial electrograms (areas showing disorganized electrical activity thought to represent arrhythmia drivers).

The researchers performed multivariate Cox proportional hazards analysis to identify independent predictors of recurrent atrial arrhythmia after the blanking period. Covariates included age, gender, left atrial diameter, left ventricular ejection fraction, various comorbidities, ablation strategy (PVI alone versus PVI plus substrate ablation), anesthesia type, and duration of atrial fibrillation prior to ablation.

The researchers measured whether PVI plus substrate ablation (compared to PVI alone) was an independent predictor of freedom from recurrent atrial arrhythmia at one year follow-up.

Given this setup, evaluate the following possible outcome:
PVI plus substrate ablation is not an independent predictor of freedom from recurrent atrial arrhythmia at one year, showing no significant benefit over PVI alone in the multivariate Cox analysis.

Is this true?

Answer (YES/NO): YES